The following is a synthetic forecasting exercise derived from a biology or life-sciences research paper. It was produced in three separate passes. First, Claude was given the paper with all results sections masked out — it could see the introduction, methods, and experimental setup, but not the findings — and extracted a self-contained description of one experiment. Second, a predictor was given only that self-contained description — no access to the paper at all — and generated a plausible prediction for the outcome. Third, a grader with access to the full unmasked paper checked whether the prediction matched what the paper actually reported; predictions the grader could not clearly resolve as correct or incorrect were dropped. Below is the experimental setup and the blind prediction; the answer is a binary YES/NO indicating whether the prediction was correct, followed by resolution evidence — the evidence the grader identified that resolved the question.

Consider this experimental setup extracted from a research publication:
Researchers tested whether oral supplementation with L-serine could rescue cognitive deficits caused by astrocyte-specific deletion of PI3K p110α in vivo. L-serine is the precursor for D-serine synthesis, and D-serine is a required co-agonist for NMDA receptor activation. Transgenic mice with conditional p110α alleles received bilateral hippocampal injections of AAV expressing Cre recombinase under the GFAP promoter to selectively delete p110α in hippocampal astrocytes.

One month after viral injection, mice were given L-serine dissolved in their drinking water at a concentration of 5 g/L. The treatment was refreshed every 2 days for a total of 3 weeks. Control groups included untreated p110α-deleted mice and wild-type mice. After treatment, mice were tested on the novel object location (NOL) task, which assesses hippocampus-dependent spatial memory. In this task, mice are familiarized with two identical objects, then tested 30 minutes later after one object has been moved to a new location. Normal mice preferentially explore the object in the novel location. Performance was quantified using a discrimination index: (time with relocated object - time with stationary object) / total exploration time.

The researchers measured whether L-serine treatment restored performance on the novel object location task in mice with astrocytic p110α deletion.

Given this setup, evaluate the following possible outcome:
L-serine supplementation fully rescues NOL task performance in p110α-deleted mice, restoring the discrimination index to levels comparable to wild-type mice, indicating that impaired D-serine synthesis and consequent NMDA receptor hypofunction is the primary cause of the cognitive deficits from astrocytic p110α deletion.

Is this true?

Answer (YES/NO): YES